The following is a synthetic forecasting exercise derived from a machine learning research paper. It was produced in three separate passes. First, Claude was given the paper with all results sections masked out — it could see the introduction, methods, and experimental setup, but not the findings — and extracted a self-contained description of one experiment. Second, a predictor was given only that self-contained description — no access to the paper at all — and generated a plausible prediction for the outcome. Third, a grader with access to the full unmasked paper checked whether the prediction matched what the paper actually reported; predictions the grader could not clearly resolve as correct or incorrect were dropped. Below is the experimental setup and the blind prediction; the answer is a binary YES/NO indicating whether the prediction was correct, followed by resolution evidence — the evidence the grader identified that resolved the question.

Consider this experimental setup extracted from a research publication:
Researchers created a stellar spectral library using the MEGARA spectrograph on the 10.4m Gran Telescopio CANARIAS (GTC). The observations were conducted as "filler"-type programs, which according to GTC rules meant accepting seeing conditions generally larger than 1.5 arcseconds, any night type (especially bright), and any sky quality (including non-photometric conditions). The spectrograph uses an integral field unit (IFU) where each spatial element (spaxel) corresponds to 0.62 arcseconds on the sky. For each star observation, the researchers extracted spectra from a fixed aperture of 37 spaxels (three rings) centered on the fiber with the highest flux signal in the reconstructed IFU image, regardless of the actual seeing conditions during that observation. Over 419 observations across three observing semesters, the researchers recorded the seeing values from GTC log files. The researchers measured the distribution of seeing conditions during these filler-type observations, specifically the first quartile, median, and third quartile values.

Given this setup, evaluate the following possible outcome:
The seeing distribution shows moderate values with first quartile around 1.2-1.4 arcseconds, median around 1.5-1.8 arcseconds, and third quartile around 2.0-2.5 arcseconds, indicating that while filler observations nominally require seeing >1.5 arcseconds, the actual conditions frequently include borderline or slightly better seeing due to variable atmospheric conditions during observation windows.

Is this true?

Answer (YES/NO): NO